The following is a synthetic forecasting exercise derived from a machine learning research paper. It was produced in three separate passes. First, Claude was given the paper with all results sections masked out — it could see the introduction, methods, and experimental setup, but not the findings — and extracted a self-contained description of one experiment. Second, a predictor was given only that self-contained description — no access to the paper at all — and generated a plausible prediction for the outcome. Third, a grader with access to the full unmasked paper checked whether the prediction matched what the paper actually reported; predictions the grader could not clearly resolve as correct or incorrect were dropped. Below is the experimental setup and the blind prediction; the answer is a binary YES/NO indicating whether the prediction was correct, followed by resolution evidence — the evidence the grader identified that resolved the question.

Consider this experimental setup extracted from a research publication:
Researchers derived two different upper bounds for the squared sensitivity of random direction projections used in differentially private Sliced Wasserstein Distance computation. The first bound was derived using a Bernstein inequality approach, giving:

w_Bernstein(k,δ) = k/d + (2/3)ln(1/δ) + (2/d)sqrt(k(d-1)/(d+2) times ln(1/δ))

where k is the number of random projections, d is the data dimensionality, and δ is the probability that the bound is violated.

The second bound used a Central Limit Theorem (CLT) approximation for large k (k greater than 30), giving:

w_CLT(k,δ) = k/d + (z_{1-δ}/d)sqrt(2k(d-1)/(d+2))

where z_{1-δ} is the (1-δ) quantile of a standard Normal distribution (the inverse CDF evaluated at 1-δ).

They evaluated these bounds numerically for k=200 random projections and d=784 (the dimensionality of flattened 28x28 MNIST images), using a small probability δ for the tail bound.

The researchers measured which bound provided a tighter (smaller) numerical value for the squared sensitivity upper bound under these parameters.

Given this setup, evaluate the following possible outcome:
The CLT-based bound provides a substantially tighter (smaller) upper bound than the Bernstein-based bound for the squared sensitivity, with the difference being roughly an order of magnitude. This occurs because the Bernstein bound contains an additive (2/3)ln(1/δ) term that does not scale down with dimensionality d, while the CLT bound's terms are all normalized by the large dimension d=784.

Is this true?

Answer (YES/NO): YES